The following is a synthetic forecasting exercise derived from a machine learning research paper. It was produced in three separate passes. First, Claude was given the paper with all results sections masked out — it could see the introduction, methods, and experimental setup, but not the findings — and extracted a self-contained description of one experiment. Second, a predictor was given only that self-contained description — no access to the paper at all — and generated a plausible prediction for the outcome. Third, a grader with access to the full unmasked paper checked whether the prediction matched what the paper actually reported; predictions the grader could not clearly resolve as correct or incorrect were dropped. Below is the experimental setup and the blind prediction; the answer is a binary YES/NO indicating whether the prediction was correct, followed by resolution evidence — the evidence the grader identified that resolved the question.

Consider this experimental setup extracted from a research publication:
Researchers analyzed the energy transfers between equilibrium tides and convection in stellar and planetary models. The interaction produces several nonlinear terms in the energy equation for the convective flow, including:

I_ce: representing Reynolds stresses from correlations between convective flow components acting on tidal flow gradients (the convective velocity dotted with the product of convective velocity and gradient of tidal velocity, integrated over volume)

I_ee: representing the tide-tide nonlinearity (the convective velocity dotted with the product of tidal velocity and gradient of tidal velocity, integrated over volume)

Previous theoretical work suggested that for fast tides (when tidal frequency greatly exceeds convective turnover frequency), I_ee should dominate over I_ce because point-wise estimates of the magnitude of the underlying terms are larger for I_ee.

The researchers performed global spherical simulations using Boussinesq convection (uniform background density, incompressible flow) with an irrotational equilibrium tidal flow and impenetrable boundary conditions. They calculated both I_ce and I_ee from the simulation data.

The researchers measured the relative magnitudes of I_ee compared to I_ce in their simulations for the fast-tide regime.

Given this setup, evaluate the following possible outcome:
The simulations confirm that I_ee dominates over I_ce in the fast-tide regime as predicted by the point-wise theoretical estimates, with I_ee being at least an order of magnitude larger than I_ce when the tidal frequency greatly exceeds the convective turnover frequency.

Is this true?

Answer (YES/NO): NO